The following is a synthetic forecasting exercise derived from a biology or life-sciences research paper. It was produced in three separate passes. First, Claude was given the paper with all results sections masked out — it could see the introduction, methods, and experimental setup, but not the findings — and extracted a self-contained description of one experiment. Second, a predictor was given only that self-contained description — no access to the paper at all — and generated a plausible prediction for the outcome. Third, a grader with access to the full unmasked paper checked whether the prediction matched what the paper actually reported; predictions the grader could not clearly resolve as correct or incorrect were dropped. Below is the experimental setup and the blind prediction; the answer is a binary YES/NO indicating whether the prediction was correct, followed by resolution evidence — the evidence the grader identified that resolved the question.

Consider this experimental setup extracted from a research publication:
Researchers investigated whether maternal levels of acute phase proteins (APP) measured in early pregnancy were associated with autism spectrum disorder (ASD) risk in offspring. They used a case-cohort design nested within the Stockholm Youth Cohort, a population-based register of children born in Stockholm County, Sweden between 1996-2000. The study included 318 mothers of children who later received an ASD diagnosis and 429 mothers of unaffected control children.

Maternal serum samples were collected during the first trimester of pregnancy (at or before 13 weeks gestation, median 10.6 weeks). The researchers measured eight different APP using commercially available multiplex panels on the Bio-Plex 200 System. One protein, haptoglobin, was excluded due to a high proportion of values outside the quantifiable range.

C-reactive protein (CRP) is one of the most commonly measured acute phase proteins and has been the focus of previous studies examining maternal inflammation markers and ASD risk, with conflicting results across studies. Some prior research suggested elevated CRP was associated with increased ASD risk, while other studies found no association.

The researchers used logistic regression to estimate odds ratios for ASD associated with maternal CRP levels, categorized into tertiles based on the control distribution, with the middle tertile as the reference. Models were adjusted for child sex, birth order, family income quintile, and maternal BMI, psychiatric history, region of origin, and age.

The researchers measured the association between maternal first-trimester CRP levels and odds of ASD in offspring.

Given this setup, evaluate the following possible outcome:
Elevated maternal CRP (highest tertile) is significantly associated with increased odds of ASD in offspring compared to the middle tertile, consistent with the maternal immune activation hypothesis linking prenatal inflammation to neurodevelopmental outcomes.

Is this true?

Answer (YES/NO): NO